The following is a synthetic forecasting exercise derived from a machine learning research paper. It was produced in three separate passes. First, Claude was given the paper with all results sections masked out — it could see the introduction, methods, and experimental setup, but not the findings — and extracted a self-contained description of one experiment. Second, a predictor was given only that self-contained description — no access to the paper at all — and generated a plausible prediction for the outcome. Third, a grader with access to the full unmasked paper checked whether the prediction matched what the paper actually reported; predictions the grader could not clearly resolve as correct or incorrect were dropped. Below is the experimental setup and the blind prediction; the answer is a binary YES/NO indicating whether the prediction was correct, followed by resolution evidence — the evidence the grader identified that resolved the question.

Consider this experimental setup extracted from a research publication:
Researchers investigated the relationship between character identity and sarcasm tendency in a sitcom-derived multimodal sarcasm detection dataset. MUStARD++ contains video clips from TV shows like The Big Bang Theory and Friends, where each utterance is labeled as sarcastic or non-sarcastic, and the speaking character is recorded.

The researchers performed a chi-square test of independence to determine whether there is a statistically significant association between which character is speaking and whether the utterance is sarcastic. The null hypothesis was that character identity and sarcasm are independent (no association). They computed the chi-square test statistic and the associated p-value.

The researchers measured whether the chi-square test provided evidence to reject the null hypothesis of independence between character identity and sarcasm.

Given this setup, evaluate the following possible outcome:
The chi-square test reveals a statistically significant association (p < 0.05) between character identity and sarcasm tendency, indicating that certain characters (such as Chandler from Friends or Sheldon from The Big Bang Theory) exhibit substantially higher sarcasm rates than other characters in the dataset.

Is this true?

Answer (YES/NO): YES